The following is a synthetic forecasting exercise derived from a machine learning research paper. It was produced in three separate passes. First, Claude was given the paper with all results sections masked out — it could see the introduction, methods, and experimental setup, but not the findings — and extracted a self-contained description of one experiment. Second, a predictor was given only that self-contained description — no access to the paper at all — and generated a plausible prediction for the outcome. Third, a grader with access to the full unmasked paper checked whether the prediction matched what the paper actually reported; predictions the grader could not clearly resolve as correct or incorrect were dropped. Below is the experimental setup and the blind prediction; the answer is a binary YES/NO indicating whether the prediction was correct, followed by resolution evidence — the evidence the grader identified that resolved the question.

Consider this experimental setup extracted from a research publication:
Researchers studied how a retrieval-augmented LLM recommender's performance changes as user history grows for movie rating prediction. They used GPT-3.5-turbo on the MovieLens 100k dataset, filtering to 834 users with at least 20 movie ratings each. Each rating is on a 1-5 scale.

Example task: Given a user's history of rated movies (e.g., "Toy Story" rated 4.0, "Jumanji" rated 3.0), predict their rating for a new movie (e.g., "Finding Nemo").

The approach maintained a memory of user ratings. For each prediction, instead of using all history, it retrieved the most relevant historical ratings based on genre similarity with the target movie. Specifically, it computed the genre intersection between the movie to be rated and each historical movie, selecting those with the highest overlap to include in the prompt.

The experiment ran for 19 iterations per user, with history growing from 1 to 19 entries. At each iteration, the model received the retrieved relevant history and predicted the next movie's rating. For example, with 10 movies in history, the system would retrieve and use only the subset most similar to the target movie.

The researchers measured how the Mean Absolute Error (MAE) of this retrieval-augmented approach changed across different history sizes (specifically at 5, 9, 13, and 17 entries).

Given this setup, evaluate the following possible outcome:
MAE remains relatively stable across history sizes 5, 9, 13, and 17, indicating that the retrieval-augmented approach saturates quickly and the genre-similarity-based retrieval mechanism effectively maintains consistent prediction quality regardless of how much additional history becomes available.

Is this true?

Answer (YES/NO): NO